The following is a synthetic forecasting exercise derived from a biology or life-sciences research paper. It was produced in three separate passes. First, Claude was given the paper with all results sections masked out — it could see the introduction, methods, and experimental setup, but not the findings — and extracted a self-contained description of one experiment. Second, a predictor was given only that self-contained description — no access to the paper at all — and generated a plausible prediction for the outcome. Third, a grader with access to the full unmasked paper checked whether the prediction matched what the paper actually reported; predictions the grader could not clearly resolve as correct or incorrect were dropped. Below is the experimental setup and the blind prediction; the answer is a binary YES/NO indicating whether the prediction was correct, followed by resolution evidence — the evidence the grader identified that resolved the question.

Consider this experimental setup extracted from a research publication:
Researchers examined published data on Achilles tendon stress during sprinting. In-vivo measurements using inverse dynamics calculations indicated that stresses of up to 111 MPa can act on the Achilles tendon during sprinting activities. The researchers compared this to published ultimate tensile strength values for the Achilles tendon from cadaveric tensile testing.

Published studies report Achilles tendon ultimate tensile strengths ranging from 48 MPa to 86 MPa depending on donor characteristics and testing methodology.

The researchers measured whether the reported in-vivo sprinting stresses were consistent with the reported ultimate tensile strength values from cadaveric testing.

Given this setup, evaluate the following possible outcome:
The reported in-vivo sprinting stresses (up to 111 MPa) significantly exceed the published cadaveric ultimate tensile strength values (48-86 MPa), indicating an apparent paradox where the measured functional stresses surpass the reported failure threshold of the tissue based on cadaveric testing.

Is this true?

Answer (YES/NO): YES